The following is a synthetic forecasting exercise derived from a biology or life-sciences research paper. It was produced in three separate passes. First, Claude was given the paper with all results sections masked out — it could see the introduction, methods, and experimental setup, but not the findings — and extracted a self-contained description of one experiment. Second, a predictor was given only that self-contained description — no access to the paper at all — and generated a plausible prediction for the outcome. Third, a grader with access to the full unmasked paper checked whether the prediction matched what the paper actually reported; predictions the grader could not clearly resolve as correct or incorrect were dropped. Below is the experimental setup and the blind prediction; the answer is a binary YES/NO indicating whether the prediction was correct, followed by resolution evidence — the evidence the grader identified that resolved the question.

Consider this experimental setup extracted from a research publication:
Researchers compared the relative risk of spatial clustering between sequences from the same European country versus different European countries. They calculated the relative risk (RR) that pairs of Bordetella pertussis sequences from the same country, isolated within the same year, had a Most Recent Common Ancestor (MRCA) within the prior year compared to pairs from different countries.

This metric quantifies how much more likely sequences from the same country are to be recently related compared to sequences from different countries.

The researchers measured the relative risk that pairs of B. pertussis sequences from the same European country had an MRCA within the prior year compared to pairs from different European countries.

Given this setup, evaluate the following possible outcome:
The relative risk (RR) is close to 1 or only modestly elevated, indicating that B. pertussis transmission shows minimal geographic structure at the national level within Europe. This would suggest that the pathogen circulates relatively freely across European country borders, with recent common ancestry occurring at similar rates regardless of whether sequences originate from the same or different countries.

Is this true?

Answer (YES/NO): NO